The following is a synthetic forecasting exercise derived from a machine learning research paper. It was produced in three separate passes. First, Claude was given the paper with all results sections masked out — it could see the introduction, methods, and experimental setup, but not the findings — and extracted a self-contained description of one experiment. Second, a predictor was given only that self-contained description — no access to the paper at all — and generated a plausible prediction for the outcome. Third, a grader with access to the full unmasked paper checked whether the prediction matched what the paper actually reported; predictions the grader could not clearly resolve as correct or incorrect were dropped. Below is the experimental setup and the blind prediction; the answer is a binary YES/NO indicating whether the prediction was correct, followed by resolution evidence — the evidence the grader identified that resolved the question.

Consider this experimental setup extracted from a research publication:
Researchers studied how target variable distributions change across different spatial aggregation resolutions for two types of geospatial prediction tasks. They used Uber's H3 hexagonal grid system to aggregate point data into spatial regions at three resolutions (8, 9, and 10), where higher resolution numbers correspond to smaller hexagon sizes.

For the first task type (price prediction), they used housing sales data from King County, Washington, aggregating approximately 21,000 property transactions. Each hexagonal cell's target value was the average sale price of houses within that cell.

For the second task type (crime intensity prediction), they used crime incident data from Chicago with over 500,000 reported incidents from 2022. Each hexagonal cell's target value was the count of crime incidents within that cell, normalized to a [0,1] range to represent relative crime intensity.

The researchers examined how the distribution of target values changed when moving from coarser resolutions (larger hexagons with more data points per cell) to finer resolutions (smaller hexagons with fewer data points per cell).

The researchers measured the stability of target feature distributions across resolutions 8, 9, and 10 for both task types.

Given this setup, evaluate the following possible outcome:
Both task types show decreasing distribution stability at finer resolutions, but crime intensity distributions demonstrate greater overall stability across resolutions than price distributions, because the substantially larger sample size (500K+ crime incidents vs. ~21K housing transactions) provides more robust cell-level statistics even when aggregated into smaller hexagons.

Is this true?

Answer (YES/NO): NO